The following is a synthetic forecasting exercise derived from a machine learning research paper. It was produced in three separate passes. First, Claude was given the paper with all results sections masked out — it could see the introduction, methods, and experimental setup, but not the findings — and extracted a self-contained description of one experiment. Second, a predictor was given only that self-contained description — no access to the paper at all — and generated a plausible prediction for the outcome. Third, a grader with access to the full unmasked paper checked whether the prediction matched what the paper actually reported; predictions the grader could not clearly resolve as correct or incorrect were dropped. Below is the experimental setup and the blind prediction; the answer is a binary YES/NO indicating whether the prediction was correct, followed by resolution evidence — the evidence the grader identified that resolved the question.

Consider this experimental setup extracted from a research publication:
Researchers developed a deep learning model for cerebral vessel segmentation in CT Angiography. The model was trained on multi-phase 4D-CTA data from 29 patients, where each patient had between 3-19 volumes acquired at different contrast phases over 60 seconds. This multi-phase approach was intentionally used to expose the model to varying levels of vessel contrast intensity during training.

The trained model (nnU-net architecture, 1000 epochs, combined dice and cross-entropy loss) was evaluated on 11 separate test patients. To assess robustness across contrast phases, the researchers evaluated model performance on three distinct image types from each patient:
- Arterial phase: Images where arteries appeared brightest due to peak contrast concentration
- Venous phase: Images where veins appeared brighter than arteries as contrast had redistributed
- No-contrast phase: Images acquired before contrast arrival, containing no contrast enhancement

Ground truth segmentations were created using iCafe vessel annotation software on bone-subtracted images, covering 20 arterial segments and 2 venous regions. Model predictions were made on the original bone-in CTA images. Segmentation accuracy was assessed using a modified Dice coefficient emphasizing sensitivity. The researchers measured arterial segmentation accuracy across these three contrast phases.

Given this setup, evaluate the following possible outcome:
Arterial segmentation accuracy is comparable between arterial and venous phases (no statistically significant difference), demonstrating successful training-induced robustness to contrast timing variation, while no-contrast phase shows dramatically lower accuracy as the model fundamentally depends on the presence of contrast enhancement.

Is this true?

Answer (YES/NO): NO